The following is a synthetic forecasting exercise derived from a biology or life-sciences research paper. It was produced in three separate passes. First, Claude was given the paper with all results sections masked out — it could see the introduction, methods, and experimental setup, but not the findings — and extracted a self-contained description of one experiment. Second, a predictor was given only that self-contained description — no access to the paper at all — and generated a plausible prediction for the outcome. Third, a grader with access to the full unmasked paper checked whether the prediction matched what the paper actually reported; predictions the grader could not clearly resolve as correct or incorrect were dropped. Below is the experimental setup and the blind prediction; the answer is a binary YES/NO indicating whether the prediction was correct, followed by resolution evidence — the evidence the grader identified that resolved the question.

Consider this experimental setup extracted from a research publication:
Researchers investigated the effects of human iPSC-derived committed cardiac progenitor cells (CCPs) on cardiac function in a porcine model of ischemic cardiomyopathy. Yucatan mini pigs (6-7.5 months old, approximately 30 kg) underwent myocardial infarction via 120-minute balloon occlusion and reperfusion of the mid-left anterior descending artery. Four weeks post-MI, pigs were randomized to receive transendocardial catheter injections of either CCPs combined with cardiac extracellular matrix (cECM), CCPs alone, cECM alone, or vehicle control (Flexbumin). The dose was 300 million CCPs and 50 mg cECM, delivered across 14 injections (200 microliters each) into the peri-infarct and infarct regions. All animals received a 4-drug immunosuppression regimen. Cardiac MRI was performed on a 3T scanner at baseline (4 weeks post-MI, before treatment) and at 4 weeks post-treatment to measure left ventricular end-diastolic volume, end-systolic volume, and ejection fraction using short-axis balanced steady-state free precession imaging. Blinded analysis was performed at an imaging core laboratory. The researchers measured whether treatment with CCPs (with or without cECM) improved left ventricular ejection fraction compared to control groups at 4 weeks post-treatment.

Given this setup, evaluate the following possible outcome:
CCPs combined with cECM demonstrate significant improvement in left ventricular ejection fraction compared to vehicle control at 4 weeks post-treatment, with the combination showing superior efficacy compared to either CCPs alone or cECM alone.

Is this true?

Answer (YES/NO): NO